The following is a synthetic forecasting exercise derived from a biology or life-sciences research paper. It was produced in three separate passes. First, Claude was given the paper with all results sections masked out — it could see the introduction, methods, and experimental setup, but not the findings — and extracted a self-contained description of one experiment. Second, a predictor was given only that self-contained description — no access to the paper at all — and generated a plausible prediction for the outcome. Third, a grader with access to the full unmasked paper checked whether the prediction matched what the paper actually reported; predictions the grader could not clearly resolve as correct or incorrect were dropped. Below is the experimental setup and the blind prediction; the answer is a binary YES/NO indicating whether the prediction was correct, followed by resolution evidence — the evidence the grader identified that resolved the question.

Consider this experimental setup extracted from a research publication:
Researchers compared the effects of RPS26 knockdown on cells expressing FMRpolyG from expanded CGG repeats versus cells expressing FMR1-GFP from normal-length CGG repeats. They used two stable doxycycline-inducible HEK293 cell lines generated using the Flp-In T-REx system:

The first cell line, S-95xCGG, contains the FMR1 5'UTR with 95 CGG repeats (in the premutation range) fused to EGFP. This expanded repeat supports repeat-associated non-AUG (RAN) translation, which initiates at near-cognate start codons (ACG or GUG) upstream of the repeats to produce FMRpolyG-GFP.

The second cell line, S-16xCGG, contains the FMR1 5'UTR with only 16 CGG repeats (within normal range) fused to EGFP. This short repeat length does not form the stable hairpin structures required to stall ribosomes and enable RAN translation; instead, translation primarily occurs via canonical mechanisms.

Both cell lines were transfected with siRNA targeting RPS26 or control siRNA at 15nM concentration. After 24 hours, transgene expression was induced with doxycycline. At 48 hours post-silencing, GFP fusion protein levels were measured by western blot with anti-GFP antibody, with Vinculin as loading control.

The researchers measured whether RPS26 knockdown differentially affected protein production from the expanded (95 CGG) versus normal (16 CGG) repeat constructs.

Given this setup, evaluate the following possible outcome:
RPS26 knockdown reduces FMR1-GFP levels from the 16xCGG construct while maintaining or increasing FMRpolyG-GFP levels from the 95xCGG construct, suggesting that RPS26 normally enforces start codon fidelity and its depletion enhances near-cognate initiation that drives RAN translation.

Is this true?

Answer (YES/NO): NO